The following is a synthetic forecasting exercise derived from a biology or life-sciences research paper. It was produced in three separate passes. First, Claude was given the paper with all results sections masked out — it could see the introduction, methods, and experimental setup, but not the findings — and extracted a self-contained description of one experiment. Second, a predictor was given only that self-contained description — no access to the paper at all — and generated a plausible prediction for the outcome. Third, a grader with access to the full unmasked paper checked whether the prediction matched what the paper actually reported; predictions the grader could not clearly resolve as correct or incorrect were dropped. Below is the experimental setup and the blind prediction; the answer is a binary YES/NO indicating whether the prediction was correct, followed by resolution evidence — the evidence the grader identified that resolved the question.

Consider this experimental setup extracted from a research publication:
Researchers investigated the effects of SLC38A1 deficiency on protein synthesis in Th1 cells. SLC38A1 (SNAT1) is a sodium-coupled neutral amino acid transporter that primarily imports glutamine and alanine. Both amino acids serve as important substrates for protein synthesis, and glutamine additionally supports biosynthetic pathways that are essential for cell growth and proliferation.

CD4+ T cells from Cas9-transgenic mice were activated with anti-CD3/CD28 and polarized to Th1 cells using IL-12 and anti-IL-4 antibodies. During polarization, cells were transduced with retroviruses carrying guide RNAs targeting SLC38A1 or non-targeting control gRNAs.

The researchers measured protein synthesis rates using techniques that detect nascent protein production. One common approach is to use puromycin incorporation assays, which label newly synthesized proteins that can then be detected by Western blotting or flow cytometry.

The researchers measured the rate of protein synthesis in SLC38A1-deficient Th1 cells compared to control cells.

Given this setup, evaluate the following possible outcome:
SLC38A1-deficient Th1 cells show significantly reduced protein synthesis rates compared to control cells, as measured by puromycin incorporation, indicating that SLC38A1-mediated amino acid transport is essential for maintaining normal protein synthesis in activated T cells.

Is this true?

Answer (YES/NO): YES